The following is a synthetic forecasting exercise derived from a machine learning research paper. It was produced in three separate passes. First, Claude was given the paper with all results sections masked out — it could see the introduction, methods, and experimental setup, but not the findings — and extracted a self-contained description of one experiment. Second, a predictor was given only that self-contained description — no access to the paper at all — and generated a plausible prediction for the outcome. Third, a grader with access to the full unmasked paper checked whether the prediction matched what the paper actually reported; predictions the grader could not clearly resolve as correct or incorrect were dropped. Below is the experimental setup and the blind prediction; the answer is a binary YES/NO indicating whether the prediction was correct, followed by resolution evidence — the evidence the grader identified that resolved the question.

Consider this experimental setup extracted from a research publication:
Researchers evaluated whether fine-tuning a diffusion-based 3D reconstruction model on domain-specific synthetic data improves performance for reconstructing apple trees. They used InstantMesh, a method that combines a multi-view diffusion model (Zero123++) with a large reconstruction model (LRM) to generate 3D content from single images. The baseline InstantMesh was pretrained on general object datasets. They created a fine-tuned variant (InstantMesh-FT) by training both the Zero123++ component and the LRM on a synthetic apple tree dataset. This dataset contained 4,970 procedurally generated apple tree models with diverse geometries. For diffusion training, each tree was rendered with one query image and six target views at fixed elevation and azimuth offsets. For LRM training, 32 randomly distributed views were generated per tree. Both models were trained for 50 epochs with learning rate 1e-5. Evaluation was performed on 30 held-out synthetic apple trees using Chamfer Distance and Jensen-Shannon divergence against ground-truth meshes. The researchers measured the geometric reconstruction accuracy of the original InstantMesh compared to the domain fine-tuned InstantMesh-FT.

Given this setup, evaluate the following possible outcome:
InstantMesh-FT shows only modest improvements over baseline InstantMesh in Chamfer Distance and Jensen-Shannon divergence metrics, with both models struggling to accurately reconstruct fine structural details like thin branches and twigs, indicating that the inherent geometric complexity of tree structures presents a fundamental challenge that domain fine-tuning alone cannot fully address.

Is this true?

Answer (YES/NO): NO